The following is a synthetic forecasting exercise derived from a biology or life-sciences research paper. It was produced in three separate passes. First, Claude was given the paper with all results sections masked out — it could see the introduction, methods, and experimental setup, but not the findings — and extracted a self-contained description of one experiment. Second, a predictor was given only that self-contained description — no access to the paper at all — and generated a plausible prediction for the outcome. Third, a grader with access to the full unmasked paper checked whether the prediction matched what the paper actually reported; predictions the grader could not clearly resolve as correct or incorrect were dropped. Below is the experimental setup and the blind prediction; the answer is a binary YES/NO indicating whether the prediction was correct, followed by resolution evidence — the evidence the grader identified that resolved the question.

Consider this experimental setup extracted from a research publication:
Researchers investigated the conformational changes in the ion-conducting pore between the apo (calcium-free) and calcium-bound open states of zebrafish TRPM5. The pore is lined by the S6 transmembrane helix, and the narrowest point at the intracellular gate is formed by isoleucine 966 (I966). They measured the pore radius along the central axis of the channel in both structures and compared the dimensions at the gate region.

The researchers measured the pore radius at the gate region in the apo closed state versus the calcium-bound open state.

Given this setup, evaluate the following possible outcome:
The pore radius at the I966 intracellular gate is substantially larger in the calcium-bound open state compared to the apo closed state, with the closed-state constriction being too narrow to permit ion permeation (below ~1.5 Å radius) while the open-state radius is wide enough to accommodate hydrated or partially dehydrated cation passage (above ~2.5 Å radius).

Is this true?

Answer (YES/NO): YES